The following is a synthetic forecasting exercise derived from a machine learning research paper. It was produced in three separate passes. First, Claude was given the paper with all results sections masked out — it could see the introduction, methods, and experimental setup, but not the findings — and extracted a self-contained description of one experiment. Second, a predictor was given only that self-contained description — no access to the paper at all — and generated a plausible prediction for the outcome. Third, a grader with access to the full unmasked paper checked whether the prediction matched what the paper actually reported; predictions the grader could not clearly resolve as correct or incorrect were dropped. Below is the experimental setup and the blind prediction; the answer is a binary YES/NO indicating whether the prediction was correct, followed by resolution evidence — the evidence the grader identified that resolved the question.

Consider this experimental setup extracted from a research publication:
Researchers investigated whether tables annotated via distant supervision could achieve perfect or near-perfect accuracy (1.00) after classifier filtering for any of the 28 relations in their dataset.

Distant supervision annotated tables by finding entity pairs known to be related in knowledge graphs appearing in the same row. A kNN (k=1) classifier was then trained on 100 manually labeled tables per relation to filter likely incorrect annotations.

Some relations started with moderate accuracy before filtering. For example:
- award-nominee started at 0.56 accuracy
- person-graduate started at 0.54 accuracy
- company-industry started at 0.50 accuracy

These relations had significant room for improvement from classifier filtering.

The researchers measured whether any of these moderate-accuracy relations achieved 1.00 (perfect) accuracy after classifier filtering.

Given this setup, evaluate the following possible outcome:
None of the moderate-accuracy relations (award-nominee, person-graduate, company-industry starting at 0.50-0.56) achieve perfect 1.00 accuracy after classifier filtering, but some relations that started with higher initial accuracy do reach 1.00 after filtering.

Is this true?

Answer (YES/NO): NO